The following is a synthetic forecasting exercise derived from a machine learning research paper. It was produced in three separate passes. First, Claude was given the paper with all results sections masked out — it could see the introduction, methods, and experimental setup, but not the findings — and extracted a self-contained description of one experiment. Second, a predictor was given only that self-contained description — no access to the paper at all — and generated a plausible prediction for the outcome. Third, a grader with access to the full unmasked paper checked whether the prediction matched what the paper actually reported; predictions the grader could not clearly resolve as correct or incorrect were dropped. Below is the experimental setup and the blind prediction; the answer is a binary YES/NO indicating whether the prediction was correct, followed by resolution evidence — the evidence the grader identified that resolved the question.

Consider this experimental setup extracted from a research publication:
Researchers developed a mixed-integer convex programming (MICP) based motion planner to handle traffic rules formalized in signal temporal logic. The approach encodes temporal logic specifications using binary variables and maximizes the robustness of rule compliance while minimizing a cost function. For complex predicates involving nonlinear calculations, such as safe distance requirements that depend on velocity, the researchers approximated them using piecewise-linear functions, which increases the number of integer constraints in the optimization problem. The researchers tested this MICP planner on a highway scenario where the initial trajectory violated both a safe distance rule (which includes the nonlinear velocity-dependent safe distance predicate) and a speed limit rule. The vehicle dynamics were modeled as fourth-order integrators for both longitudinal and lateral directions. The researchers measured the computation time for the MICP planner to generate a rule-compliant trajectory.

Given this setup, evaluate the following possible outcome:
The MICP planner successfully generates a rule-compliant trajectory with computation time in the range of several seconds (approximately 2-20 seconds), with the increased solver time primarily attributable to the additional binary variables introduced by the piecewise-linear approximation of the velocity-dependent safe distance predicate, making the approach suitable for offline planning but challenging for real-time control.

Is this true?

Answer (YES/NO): NO